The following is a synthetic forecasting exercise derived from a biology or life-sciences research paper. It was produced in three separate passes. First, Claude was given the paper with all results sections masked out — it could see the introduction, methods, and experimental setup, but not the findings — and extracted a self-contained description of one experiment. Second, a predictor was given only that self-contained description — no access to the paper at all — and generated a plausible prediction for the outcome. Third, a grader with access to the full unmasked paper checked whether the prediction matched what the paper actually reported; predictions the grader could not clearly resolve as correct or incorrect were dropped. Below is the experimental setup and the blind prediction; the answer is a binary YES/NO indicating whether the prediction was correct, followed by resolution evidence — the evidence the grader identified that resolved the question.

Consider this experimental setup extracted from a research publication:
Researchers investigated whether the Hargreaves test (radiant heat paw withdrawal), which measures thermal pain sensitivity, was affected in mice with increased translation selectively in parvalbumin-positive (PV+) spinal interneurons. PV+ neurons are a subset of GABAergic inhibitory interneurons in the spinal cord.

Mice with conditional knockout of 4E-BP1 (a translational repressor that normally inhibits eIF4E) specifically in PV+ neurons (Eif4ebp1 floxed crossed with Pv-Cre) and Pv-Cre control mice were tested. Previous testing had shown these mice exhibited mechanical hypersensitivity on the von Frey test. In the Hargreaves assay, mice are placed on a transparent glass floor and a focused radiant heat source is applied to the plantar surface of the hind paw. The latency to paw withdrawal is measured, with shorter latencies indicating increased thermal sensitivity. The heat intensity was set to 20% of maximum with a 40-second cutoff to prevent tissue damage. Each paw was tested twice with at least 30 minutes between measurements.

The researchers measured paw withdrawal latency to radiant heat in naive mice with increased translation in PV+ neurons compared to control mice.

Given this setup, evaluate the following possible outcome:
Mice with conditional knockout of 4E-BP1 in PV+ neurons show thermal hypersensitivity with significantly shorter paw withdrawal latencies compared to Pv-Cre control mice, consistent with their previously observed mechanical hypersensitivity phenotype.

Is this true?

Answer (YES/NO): NO